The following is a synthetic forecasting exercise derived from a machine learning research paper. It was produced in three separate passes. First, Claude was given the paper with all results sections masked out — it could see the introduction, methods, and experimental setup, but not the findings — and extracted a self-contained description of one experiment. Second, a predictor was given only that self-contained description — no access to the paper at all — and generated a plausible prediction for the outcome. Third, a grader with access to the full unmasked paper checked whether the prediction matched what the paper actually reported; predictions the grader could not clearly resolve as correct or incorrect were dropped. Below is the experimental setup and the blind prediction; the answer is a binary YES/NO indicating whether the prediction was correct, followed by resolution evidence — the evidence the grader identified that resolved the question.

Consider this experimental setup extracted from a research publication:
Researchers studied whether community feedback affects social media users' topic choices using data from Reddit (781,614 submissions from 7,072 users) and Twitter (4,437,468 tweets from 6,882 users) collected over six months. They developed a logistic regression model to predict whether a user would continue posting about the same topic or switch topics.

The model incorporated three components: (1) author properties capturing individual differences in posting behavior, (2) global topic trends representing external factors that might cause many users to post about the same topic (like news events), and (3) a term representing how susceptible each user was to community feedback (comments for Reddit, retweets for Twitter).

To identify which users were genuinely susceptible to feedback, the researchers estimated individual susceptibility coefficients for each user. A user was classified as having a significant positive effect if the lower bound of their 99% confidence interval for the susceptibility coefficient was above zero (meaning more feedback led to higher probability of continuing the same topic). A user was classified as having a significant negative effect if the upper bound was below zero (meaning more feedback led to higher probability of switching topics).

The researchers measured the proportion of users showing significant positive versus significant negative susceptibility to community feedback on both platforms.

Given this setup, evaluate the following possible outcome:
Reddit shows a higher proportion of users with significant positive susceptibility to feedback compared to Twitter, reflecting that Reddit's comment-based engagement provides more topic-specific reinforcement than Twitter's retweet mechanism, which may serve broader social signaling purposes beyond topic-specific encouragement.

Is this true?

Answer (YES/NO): YES